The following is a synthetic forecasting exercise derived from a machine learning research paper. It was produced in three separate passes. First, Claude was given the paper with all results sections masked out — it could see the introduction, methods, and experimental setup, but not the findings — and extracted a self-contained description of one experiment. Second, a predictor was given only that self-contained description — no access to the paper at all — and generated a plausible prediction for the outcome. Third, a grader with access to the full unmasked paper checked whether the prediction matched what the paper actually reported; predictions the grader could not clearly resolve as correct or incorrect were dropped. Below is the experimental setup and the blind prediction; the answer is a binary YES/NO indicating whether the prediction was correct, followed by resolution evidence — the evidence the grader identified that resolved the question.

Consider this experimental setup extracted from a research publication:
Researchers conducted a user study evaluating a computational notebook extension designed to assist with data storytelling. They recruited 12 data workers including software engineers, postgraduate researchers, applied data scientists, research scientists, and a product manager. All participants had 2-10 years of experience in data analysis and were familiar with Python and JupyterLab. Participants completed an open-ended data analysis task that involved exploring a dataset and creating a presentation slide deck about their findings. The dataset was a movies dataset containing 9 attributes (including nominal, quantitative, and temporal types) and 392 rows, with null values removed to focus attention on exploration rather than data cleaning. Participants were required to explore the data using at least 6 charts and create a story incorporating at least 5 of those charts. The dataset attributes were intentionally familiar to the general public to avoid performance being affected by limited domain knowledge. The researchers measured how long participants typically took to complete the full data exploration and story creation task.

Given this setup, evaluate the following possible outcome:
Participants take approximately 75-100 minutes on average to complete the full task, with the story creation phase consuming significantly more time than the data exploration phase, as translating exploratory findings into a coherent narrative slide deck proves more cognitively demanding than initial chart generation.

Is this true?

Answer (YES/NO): NO